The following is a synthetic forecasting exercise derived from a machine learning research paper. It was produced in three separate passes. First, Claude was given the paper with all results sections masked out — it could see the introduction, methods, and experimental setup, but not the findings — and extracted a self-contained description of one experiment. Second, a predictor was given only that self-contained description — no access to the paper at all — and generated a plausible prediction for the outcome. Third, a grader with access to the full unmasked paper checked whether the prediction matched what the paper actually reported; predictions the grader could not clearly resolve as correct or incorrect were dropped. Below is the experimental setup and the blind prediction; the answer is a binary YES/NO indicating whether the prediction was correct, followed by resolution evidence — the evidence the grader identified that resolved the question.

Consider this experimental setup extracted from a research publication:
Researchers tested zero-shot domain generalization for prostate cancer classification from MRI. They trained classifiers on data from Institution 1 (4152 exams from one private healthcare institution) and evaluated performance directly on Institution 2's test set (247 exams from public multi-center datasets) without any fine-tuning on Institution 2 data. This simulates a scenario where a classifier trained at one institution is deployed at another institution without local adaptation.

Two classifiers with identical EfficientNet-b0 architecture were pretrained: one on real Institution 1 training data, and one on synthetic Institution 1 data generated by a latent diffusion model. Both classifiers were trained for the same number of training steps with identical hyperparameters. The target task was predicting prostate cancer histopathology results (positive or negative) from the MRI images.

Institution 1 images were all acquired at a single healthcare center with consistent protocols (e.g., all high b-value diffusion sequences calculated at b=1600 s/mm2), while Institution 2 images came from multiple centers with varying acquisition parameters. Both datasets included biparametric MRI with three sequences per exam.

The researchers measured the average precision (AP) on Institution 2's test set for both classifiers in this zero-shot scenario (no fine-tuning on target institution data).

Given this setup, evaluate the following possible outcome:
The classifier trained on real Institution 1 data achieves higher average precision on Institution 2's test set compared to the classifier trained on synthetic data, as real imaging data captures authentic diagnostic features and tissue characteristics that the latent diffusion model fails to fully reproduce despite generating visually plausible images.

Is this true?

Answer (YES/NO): NO